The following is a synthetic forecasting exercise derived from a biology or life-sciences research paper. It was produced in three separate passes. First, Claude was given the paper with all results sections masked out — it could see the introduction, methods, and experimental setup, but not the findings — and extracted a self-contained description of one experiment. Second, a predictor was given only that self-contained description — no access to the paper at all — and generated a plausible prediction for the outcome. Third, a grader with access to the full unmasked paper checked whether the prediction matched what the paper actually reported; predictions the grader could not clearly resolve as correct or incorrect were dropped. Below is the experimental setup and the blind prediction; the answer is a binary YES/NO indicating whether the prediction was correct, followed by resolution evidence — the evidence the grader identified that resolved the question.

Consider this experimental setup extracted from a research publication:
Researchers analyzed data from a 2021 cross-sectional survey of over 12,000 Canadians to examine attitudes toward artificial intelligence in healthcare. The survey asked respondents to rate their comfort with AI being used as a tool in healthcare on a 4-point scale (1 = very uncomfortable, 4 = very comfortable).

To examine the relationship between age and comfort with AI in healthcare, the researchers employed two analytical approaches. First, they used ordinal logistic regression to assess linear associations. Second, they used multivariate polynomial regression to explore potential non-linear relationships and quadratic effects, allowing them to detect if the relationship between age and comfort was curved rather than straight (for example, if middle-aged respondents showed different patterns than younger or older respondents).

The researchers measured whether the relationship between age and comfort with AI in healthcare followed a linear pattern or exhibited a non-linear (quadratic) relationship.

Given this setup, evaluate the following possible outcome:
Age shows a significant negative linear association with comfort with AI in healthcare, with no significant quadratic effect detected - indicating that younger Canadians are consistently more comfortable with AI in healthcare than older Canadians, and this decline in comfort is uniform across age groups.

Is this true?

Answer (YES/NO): NO